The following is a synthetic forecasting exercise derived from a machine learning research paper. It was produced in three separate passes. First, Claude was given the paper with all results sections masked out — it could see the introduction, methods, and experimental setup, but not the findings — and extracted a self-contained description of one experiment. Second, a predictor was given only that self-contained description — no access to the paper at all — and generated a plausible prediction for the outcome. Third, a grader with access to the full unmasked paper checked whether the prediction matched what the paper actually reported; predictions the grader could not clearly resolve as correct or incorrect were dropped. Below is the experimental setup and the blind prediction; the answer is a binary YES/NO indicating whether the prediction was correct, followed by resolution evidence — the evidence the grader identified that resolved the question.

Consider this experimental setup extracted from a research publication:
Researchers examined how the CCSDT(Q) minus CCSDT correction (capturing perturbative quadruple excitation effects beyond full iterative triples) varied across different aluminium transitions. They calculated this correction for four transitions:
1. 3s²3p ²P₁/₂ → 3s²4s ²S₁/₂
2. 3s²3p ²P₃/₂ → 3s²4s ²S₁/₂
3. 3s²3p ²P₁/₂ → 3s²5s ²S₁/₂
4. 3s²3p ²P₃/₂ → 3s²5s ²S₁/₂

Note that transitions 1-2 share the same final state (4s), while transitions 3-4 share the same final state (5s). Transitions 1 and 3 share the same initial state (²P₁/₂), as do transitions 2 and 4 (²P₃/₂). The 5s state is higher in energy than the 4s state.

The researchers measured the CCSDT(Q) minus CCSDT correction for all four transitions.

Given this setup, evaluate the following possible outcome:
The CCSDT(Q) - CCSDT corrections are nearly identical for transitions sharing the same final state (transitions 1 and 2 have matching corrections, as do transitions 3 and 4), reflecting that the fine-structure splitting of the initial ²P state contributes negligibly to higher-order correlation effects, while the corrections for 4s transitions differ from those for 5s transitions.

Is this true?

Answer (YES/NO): YES